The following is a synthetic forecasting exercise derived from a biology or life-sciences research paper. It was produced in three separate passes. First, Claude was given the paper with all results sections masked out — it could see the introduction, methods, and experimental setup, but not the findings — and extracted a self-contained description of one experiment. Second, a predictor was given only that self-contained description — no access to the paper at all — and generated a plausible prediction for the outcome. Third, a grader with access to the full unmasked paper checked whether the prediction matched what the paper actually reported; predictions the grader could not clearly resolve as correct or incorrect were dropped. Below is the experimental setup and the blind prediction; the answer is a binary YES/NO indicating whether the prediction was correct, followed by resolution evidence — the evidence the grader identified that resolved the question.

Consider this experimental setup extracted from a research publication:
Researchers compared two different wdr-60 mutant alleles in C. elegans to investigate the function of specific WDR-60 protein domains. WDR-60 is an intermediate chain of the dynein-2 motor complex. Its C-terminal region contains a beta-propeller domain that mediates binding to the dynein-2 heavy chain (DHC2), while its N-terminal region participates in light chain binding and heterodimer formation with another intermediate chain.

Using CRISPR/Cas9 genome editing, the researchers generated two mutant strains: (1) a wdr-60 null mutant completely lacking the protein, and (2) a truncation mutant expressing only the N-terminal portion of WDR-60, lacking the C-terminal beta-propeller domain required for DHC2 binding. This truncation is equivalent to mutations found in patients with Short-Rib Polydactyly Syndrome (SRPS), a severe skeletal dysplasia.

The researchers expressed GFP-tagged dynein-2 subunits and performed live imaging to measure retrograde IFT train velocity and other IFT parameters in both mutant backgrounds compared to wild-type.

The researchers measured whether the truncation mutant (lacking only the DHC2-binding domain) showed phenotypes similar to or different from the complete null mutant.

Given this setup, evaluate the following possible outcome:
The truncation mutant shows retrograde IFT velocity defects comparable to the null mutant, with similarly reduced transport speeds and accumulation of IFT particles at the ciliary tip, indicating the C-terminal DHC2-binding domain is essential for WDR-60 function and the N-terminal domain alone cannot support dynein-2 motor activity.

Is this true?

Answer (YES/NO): NO